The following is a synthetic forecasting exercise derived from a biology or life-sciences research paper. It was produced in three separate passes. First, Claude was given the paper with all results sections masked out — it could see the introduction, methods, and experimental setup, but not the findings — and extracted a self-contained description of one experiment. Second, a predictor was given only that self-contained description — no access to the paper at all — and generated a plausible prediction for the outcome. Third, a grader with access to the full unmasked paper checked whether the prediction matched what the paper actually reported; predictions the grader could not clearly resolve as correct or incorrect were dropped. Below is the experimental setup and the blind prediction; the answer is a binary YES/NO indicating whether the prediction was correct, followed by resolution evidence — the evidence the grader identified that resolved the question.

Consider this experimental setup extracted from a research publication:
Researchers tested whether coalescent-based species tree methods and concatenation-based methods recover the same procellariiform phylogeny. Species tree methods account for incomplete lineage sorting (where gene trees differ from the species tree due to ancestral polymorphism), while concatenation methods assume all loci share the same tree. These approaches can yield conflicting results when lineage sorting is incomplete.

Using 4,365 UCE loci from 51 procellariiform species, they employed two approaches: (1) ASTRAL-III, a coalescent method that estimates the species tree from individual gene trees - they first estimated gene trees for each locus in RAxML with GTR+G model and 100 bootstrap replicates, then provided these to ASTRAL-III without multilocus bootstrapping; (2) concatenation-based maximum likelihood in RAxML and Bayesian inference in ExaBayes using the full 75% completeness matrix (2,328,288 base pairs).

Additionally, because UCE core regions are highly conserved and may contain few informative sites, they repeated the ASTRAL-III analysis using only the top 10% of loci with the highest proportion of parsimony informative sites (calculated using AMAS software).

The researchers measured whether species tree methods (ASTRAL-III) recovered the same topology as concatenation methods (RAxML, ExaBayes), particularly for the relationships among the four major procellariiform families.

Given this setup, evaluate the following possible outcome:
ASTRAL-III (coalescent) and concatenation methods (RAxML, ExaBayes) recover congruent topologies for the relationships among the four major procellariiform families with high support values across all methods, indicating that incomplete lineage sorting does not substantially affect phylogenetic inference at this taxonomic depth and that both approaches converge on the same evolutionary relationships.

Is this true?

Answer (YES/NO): YES